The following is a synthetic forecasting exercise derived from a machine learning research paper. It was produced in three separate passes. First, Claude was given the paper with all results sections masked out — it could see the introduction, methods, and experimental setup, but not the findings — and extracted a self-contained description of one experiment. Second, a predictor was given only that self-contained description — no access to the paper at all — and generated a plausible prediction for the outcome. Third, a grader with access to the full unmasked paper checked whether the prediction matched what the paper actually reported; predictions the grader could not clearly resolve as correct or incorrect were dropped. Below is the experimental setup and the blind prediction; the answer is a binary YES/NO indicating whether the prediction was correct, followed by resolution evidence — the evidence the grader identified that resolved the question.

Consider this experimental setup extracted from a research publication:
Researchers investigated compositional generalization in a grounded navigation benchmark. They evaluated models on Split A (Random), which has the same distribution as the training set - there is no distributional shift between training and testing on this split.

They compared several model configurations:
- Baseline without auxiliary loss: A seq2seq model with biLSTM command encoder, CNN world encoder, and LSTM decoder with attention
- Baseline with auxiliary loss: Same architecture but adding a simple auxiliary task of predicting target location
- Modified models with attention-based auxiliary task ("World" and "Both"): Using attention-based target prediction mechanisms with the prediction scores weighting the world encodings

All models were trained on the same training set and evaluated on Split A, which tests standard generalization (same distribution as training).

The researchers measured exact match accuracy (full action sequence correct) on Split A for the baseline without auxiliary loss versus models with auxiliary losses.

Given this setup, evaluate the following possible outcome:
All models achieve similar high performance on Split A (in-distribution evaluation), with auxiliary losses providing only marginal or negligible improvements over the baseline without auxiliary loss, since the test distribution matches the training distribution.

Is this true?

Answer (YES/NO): NO